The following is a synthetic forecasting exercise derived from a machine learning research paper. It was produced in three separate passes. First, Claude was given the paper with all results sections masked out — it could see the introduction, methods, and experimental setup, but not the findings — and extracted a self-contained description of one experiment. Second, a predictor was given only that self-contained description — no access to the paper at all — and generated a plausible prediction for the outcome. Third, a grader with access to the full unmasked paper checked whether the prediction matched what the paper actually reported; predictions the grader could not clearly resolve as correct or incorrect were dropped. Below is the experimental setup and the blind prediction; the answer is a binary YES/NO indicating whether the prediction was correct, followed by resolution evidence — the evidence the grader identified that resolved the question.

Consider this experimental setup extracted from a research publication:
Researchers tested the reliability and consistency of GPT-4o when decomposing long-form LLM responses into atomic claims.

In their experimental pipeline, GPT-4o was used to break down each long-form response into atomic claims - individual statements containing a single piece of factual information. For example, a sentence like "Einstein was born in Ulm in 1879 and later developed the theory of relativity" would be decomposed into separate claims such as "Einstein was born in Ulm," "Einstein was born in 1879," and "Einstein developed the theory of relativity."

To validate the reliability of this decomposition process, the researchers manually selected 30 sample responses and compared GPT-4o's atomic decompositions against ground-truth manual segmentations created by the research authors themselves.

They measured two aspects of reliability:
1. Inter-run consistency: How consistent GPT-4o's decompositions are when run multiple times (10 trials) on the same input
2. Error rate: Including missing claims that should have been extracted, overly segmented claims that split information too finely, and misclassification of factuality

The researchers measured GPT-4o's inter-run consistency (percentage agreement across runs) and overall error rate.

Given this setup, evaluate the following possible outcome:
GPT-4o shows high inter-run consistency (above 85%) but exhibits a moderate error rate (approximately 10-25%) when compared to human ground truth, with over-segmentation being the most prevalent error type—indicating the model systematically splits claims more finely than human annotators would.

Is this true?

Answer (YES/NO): NO